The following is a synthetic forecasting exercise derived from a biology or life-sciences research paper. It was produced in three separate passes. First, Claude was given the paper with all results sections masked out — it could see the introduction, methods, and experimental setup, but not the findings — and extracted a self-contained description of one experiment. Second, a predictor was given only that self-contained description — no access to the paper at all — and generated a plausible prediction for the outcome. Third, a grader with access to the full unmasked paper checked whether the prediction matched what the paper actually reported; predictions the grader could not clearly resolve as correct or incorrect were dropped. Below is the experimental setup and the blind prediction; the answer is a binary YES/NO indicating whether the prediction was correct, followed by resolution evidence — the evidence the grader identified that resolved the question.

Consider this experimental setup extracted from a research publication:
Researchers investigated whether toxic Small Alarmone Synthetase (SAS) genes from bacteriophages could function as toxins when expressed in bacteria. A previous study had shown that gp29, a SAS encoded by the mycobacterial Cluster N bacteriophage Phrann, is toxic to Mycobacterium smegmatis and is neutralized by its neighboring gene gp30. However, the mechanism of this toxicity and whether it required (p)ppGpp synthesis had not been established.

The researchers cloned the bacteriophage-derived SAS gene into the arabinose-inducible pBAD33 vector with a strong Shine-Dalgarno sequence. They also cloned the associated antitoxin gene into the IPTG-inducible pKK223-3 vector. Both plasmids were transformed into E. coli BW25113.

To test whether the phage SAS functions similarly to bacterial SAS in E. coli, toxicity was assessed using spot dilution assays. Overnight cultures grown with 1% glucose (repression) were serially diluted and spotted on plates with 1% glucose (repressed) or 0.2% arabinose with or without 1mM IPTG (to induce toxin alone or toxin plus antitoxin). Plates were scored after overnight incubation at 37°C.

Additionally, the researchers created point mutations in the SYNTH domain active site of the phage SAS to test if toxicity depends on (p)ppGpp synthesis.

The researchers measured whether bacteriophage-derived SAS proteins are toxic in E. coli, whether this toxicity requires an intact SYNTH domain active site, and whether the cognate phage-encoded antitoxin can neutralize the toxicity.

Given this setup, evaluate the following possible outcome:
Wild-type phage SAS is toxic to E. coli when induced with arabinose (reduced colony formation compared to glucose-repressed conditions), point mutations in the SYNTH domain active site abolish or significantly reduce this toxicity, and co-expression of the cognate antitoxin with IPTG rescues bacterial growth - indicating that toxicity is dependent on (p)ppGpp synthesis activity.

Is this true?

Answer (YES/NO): YES